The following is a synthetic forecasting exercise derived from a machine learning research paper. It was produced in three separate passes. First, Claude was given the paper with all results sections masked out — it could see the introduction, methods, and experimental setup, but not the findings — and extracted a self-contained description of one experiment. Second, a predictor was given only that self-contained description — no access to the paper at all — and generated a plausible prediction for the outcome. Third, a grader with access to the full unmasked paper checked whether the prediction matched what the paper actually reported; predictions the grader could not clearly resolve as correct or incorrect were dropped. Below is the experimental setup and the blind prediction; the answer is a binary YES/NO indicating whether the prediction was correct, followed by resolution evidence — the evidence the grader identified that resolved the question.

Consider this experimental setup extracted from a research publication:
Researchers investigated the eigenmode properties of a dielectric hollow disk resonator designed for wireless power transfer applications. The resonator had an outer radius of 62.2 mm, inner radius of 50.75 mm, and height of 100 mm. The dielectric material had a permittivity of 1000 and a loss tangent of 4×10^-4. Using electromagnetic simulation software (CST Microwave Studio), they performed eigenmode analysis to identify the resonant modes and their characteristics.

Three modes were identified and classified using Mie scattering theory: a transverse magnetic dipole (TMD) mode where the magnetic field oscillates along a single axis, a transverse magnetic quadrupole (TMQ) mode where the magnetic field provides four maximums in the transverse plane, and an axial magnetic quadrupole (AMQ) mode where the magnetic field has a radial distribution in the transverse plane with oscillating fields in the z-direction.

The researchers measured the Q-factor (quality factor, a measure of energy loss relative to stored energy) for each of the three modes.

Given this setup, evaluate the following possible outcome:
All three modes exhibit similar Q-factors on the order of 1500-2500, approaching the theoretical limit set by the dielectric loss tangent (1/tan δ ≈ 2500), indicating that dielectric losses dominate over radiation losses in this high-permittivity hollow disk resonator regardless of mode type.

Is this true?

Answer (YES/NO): YES